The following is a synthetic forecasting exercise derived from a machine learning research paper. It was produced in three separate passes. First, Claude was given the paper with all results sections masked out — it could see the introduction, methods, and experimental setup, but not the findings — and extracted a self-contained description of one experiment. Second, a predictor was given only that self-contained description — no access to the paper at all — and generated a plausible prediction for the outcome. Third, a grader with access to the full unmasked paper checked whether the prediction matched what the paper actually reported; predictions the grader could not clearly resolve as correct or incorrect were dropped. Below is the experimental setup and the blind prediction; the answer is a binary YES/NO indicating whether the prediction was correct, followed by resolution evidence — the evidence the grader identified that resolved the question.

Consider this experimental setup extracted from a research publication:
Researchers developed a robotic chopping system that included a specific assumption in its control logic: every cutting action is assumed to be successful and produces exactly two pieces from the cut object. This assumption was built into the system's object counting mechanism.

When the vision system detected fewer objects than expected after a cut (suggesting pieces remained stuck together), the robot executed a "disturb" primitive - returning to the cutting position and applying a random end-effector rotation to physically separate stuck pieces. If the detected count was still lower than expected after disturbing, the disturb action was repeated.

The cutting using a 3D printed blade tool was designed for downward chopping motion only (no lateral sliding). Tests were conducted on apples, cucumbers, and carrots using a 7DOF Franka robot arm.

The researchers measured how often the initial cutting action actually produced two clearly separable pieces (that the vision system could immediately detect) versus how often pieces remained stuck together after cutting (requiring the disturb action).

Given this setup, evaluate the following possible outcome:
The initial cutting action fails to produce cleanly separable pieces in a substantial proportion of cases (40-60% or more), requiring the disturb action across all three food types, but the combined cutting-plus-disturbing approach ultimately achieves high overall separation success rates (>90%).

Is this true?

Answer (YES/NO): NO